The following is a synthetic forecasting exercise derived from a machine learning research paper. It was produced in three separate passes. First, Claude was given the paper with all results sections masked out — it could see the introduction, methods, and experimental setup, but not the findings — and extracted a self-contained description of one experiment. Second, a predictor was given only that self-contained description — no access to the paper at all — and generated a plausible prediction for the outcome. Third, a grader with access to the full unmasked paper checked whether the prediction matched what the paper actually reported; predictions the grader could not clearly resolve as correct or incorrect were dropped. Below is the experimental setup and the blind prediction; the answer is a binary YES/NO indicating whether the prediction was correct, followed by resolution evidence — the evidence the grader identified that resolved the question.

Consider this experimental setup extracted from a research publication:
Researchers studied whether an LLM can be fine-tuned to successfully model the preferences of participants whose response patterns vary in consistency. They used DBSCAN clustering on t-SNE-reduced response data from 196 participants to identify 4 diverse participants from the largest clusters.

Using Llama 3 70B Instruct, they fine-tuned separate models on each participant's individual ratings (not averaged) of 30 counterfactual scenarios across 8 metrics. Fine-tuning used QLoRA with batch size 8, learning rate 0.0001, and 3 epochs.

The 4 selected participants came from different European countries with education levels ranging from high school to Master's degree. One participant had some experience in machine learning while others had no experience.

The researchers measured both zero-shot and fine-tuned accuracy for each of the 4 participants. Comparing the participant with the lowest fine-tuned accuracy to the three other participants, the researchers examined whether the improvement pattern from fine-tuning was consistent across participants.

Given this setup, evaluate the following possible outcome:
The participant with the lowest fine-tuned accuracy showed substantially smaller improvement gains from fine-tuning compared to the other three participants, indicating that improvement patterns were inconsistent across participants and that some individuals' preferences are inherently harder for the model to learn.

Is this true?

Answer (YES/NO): YES